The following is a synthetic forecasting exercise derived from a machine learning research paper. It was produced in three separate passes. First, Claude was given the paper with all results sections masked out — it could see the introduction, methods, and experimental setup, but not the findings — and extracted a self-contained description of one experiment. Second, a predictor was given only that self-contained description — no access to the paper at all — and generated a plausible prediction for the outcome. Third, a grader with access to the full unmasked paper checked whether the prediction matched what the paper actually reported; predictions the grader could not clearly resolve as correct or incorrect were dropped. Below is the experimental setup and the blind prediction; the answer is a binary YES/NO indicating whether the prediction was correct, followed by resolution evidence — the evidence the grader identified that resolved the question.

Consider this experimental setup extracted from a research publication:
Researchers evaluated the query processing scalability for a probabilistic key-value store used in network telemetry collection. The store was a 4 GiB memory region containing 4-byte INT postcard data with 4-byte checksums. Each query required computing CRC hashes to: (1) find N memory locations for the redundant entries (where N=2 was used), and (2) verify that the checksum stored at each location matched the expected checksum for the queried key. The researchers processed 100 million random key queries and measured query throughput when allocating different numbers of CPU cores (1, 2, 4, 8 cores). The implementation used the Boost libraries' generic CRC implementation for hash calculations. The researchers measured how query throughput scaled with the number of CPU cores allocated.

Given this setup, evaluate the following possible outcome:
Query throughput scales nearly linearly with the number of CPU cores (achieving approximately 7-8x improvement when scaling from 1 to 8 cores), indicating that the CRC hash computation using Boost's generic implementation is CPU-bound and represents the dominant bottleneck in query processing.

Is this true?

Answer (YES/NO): YES